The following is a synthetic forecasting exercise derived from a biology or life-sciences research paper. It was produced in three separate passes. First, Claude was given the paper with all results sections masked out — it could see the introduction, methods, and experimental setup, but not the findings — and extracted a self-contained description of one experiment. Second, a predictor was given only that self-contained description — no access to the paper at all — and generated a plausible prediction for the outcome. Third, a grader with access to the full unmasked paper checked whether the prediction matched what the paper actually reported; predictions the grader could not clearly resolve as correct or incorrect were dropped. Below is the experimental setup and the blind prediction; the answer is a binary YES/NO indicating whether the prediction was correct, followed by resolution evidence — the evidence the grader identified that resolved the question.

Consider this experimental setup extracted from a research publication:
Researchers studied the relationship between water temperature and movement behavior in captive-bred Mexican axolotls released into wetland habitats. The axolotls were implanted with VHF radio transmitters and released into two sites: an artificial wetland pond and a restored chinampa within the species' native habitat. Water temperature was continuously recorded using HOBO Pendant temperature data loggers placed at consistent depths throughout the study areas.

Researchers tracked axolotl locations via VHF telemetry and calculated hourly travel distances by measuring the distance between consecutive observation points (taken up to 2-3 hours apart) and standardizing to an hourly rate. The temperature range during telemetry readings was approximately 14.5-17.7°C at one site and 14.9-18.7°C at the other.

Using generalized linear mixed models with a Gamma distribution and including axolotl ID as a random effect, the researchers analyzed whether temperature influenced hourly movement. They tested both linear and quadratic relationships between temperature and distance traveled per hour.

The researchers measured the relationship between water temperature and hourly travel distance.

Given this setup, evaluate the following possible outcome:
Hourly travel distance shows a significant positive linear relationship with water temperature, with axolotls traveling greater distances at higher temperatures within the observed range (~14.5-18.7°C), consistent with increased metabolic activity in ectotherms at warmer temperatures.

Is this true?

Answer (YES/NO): NO